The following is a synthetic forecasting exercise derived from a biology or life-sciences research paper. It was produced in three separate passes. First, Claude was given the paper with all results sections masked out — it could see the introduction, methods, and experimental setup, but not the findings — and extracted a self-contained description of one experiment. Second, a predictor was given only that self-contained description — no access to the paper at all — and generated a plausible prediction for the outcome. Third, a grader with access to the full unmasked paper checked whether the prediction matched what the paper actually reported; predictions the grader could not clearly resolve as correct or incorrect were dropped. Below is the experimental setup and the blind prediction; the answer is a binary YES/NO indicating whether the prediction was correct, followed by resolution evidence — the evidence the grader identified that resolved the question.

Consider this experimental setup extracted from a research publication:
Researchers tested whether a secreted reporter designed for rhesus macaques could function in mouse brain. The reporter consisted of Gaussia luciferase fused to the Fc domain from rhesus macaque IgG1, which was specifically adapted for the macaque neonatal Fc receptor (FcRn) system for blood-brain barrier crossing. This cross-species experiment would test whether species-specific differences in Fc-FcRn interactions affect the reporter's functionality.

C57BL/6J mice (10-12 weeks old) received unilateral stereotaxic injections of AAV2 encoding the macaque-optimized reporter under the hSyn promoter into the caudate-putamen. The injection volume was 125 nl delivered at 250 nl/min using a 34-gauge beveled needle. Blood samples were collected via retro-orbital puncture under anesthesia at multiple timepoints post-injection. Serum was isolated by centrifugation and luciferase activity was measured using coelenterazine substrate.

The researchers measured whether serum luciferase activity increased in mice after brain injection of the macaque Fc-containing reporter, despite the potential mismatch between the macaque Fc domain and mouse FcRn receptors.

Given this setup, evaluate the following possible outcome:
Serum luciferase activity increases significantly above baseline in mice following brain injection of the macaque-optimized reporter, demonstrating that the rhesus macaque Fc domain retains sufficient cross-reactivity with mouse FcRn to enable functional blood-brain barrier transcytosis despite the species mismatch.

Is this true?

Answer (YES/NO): YES